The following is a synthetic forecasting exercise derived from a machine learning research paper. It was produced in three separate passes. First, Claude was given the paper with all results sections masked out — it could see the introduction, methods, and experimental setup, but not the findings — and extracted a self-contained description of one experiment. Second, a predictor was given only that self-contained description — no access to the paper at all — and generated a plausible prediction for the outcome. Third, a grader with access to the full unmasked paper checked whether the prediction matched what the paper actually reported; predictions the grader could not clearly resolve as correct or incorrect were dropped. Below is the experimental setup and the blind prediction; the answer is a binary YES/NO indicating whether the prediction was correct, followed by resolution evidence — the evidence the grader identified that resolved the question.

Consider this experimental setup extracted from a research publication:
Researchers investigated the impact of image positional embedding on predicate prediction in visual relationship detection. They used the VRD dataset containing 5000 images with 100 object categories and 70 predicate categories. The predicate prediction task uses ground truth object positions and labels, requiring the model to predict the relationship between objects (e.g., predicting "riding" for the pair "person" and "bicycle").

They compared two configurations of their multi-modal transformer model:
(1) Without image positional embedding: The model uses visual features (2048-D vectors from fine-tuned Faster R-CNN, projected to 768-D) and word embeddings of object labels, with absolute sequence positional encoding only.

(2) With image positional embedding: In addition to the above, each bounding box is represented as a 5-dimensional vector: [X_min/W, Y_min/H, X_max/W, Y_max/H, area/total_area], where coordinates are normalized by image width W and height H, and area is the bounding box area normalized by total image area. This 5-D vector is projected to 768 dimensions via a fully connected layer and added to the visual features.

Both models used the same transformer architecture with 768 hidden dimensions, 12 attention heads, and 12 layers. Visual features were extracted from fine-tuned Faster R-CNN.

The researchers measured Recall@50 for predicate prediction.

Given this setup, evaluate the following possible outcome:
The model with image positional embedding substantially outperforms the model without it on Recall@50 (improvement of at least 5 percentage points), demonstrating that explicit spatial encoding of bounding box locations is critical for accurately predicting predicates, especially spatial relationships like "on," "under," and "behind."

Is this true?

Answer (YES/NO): YES